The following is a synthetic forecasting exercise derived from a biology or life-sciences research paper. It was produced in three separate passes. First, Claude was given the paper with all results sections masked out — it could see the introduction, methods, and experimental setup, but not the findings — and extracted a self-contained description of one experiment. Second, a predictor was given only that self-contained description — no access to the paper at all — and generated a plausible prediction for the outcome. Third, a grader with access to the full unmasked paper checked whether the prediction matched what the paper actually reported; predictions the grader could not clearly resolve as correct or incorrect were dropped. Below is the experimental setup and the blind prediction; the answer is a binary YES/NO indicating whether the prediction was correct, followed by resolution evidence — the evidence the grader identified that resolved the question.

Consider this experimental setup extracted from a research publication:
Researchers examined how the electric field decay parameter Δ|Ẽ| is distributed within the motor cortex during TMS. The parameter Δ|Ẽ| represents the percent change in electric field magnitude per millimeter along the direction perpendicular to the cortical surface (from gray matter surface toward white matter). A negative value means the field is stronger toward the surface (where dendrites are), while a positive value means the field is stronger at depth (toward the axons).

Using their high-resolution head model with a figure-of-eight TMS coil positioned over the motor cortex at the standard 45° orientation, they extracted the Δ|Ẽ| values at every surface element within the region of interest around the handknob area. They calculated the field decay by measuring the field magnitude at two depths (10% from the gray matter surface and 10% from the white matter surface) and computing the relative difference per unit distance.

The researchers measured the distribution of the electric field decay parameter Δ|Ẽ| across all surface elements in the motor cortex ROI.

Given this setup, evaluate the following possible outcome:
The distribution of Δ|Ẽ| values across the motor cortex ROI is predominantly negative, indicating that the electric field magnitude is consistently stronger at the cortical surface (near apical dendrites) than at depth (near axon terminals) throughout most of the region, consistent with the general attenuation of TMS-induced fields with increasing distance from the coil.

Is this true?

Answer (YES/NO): NO